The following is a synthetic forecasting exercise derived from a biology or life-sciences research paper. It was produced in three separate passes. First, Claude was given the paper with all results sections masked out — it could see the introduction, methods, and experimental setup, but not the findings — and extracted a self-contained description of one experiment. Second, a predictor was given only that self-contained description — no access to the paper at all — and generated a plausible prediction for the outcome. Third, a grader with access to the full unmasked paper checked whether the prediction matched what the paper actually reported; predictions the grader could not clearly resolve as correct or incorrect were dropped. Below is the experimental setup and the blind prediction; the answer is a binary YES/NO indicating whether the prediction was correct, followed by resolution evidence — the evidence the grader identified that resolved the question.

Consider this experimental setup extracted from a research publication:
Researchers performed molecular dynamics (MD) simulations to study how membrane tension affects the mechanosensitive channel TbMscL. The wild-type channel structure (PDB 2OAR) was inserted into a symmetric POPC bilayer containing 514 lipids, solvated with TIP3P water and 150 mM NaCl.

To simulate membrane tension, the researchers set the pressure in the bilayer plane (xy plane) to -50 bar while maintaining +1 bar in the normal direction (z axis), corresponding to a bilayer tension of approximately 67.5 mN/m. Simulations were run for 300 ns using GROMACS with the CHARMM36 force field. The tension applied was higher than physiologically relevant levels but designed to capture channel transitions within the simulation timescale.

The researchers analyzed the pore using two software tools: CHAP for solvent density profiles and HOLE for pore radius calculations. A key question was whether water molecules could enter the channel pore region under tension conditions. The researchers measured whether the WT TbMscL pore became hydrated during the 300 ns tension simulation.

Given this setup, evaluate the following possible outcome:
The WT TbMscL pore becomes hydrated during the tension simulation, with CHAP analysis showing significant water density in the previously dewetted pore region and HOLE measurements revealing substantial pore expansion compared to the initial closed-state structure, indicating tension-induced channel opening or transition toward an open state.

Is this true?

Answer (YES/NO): YES